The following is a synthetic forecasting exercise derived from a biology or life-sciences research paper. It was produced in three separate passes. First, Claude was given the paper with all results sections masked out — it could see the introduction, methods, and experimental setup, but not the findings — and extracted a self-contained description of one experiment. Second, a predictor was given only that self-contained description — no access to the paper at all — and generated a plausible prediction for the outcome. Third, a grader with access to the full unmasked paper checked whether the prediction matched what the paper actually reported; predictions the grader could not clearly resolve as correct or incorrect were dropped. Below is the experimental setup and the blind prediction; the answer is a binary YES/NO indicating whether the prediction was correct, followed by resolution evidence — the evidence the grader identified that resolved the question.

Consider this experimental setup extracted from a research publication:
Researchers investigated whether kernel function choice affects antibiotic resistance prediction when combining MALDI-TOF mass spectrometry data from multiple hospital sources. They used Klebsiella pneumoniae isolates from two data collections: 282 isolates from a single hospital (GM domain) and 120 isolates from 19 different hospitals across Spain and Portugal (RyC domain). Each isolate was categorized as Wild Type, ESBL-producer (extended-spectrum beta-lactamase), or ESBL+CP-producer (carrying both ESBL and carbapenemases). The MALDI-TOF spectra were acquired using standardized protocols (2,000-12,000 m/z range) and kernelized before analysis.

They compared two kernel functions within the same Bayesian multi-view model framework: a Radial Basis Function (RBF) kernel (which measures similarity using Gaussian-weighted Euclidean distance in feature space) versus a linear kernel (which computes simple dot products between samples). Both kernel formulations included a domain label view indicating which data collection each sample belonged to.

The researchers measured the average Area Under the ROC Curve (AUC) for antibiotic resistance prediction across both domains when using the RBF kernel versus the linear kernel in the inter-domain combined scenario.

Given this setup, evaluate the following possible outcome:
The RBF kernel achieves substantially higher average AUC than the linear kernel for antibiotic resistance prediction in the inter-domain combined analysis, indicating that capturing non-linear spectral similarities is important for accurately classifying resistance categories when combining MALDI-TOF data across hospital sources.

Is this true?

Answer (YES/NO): NO